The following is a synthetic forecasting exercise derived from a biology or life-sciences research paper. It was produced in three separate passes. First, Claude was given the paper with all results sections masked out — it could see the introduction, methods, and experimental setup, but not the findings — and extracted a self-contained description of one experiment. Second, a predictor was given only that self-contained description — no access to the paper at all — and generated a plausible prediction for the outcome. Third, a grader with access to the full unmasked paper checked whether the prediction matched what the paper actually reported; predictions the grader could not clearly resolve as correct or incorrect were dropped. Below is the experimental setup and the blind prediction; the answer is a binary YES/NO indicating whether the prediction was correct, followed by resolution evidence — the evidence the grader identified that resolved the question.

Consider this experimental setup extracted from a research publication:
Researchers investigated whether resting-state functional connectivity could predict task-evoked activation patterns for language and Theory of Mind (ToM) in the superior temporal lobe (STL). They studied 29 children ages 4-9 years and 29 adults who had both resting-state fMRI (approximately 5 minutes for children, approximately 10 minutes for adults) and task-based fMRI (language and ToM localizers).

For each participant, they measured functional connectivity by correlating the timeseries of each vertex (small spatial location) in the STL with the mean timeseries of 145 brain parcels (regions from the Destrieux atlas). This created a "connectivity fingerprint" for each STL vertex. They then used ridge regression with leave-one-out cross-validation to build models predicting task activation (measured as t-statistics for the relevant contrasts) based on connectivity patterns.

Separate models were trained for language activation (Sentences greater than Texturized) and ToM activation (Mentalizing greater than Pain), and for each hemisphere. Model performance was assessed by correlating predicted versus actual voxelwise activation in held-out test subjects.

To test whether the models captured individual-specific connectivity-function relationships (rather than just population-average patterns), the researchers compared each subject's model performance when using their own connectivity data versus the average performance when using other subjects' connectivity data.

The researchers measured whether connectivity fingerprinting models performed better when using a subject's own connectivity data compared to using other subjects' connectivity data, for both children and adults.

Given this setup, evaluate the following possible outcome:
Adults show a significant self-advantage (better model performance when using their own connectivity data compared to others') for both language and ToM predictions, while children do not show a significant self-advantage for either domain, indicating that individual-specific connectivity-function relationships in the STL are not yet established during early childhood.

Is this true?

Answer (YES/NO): NO